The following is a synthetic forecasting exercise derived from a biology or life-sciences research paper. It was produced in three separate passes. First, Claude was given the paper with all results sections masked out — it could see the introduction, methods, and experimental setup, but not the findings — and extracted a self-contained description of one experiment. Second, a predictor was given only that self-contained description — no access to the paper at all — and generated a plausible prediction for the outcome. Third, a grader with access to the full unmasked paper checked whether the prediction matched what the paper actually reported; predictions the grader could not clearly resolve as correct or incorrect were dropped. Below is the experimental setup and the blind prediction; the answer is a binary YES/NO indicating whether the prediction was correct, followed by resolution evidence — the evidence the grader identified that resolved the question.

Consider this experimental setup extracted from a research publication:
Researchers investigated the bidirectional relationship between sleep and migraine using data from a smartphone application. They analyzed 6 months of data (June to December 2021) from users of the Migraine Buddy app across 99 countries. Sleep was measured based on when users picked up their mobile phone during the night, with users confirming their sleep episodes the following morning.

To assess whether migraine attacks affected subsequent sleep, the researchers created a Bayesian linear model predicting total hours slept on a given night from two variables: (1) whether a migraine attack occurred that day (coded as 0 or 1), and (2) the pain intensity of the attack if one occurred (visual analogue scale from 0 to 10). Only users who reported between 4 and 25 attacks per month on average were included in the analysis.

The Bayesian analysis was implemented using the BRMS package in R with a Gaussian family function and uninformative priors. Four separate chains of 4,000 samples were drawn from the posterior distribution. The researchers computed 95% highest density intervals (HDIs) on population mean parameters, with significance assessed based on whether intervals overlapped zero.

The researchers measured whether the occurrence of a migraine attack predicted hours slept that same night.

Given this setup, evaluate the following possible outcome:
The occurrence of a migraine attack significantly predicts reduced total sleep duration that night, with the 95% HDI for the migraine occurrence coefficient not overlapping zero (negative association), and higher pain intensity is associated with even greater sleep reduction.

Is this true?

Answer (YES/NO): NO